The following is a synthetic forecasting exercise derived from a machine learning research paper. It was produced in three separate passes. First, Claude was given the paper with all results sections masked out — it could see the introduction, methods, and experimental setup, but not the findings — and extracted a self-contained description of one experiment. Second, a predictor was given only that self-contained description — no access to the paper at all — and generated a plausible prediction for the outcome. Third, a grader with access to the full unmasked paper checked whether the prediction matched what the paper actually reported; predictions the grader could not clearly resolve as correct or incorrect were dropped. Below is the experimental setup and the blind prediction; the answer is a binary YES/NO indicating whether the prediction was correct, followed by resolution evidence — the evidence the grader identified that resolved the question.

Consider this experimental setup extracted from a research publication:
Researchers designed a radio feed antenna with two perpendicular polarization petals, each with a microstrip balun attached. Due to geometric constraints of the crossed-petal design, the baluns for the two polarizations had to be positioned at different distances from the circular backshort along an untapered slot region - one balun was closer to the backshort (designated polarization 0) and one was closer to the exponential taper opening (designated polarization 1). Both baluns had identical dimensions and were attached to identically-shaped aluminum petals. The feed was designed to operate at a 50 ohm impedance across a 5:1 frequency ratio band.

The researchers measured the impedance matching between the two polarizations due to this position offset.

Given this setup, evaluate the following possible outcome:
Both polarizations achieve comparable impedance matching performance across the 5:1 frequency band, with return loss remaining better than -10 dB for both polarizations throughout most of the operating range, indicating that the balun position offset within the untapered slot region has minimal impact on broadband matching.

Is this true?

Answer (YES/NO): YES